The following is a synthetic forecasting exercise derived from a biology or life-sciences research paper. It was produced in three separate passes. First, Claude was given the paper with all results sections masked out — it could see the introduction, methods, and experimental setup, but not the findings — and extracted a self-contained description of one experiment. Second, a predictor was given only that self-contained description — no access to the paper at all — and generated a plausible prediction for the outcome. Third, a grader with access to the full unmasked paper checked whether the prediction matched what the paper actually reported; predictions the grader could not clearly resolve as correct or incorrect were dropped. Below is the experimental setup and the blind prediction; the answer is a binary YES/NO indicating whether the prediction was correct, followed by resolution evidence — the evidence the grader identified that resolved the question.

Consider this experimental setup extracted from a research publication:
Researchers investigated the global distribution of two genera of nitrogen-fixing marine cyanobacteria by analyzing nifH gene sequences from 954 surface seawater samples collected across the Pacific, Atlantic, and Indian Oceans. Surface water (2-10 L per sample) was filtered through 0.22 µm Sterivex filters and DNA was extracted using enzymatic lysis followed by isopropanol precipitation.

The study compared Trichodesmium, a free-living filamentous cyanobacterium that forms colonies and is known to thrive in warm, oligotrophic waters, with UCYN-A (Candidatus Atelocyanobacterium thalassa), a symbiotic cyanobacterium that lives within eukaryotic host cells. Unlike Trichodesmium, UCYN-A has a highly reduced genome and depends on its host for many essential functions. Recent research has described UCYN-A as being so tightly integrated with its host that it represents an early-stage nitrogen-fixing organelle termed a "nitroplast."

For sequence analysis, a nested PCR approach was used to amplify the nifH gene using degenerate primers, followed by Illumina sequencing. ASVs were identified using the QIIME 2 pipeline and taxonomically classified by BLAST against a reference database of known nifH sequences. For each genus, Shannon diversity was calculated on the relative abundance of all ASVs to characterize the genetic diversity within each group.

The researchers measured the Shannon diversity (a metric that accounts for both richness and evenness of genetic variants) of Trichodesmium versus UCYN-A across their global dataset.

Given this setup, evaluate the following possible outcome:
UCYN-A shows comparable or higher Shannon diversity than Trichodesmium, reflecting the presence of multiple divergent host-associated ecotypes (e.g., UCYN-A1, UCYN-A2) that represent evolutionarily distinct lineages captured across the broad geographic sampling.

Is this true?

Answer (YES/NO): NO